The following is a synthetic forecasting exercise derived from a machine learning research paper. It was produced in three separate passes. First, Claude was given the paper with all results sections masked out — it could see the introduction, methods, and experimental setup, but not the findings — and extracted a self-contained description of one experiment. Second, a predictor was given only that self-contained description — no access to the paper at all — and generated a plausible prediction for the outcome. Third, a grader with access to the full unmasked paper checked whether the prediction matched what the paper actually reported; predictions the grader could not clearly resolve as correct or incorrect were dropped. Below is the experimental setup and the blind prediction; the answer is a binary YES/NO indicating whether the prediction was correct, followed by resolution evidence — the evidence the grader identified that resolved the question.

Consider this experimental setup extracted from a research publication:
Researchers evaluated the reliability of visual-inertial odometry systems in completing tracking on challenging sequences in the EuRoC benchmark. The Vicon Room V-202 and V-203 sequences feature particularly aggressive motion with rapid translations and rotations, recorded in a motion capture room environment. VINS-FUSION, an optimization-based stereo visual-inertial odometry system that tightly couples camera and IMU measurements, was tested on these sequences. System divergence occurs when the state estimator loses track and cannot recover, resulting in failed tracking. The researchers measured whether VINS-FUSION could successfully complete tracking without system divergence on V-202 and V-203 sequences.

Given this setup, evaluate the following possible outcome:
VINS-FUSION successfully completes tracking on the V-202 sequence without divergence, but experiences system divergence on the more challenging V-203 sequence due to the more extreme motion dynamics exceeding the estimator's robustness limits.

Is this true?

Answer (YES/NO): NO